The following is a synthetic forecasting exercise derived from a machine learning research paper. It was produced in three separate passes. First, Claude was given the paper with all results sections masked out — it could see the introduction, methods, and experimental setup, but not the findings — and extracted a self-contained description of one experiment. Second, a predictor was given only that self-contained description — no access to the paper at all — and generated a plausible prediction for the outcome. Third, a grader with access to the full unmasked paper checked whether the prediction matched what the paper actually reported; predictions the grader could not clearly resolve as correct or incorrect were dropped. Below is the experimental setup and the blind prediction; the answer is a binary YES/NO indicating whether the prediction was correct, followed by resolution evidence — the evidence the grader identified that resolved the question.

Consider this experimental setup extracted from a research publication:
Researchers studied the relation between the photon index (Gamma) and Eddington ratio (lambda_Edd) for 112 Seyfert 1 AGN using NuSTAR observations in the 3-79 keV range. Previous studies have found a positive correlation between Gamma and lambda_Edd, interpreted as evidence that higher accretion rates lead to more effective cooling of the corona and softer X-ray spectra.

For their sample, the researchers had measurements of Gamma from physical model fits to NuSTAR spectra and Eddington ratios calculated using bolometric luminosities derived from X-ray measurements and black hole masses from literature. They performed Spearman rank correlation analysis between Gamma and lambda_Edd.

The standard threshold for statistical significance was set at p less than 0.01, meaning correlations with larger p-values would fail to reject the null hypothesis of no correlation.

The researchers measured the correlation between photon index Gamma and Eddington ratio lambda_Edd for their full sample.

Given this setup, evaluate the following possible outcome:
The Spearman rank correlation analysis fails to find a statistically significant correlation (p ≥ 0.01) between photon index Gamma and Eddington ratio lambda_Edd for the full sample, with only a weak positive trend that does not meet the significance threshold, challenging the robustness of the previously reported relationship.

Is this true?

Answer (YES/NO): YES